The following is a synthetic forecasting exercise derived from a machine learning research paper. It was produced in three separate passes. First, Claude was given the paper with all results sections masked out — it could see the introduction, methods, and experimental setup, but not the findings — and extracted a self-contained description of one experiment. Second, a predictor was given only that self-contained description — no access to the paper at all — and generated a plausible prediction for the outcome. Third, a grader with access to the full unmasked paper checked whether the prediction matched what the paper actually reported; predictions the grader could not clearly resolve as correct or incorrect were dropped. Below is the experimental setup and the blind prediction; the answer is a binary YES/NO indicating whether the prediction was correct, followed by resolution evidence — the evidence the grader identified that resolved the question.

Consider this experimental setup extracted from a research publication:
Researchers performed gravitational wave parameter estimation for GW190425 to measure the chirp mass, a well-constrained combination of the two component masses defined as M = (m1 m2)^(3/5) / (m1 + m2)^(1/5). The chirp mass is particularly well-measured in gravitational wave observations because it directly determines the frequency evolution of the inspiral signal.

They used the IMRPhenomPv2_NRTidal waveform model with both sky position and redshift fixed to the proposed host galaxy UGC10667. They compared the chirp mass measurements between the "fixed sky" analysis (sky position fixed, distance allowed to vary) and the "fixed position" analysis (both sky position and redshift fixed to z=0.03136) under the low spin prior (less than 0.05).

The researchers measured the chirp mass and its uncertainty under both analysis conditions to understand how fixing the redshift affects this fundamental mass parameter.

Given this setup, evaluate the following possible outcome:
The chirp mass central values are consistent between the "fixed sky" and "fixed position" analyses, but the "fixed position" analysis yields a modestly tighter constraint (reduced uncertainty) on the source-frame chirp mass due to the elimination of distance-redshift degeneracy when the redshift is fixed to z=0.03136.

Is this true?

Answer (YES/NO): NO